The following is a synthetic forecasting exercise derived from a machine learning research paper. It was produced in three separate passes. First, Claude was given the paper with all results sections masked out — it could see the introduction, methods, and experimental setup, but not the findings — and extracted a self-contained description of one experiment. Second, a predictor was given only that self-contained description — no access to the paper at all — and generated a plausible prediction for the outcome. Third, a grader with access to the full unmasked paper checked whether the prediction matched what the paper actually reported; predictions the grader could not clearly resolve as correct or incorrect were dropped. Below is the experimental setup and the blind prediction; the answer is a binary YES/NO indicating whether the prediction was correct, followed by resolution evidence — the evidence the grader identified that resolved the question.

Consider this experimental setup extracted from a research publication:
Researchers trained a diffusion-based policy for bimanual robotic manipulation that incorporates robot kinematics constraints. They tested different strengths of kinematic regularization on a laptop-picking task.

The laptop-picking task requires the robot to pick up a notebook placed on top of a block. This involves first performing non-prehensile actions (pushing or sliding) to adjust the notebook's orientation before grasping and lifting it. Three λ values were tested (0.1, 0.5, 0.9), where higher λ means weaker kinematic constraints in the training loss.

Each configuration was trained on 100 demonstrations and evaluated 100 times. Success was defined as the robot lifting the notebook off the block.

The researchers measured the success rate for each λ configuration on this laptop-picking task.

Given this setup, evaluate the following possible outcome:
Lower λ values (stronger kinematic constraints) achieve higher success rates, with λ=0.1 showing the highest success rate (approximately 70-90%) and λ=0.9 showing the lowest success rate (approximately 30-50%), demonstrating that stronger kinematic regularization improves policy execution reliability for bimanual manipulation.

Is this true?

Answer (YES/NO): NO